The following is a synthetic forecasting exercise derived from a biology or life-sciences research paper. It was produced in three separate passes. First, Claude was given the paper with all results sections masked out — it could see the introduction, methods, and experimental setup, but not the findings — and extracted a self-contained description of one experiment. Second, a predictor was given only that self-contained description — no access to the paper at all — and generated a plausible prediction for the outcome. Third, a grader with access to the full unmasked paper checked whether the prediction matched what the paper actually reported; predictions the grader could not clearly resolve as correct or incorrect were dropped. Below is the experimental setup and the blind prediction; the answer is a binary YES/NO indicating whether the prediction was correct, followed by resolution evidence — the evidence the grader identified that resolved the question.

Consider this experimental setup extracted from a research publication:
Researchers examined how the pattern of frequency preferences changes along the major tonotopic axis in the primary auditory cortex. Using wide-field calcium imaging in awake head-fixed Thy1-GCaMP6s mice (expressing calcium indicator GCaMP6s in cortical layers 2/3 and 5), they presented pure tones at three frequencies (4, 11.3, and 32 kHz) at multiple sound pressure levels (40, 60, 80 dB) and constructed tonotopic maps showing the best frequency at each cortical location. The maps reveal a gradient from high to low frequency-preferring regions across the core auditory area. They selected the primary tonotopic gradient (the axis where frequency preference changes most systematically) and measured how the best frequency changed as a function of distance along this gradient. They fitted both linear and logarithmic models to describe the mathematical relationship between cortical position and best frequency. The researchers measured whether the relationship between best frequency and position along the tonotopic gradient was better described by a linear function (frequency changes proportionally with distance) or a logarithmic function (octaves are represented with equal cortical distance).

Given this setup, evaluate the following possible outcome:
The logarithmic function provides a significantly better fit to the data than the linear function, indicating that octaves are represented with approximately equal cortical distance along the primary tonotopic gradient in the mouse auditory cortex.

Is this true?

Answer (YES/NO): NO